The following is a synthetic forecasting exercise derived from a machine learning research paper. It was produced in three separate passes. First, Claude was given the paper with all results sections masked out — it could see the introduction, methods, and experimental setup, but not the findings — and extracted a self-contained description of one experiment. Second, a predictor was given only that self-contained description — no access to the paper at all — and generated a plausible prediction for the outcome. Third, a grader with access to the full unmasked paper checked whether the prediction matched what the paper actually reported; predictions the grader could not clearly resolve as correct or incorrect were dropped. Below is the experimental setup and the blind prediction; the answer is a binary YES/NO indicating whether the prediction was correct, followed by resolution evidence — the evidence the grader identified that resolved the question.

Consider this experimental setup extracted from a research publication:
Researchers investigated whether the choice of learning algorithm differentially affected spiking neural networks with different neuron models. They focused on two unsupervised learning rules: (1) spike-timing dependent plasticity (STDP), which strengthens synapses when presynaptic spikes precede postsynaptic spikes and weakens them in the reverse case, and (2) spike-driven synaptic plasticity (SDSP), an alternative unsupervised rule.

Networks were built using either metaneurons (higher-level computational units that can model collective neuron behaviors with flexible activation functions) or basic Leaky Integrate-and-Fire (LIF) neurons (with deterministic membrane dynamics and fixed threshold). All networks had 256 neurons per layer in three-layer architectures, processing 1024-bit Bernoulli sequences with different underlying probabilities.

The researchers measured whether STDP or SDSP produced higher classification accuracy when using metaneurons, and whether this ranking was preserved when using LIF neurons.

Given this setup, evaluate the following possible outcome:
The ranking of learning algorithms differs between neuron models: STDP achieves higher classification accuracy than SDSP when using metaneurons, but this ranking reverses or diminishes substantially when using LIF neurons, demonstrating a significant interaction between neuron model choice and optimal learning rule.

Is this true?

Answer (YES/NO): NO